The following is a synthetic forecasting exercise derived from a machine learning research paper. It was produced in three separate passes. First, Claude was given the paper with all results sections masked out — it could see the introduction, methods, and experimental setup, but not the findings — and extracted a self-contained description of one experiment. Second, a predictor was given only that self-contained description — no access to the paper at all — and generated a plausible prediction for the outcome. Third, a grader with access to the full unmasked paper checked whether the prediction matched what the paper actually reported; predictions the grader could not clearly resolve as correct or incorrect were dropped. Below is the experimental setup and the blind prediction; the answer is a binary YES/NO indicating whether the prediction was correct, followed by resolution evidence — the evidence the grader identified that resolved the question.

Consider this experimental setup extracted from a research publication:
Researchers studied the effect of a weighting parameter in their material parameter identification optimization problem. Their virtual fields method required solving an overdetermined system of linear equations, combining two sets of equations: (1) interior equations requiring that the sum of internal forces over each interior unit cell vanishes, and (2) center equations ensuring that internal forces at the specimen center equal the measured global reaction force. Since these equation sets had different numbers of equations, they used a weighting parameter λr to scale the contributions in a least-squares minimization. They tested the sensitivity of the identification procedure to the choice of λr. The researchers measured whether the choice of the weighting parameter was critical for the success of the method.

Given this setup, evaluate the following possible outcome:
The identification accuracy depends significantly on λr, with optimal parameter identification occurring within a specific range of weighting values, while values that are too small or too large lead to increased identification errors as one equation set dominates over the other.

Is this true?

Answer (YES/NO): NO